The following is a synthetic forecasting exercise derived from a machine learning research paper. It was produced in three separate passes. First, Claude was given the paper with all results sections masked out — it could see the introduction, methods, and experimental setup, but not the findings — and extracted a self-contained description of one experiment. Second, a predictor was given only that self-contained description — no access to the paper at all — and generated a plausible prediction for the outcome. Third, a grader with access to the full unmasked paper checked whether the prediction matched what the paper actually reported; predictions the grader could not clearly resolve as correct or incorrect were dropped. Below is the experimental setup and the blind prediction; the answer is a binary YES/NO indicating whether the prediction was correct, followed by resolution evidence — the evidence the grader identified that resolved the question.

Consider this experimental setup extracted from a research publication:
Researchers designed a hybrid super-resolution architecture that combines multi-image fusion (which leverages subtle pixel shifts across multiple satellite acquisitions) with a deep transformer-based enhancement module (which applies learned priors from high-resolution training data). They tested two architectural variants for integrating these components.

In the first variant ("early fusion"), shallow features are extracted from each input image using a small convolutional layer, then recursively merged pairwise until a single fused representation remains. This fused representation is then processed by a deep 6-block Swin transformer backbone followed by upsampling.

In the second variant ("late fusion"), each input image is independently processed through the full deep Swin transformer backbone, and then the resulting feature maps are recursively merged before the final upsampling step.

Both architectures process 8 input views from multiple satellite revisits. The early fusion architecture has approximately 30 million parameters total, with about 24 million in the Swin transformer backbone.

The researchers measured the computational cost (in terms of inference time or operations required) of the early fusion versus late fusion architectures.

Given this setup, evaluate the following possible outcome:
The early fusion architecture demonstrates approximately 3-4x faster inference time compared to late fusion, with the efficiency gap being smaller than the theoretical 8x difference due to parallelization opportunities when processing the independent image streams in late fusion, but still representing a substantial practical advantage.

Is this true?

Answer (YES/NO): NO